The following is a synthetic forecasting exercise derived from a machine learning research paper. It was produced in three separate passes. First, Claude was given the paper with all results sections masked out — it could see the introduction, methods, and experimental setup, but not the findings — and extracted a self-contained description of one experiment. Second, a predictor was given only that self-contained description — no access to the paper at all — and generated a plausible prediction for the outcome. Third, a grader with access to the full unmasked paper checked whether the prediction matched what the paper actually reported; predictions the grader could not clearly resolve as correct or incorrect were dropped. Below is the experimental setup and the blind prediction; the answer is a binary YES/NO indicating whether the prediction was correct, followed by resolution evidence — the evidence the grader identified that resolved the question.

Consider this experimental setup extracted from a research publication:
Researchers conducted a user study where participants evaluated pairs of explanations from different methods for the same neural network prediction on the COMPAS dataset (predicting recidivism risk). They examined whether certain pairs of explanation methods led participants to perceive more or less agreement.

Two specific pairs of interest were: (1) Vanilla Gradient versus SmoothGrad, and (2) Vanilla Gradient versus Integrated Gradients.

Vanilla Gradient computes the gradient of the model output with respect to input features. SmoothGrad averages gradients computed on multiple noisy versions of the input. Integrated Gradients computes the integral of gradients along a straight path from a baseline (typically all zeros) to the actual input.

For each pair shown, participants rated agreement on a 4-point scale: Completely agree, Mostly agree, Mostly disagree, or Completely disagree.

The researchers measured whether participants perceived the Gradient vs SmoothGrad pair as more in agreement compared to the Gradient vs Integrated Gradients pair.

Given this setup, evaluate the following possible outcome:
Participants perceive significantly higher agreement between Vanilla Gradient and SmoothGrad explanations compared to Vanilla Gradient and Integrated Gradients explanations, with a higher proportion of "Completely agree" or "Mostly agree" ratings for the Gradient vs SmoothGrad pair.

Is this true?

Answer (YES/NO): YES